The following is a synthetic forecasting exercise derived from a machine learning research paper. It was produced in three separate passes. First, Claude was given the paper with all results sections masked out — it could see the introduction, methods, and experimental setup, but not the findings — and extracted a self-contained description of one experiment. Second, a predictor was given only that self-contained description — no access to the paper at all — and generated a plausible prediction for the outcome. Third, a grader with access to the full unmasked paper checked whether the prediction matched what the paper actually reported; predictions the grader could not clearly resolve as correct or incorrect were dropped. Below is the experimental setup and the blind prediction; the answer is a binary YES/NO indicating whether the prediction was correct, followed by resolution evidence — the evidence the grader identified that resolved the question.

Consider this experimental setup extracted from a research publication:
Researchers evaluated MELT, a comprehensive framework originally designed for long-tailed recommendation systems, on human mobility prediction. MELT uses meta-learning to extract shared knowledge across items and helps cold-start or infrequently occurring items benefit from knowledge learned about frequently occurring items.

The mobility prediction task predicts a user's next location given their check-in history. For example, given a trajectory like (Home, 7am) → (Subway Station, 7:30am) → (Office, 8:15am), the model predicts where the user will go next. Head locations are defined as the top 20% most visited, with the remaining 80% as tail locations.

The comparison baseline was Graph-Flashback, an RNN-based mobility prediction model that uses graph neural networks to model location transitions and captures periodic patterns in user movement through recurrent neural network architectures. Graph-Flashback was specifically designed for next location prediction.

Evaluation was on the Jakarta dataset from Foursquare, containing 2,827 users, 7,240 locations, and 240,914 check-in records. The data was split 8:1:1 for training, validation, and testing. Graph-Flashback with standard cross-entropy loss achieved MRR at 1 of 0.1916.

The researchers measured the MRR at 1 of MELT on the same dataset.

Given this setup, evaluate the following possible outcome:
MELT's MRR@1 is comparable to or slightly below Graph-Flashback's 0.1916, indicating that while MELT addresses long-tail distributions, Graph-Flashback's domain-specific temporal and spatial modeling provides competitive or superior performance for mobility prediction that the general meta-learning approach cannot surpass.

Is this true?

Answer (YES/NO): NO